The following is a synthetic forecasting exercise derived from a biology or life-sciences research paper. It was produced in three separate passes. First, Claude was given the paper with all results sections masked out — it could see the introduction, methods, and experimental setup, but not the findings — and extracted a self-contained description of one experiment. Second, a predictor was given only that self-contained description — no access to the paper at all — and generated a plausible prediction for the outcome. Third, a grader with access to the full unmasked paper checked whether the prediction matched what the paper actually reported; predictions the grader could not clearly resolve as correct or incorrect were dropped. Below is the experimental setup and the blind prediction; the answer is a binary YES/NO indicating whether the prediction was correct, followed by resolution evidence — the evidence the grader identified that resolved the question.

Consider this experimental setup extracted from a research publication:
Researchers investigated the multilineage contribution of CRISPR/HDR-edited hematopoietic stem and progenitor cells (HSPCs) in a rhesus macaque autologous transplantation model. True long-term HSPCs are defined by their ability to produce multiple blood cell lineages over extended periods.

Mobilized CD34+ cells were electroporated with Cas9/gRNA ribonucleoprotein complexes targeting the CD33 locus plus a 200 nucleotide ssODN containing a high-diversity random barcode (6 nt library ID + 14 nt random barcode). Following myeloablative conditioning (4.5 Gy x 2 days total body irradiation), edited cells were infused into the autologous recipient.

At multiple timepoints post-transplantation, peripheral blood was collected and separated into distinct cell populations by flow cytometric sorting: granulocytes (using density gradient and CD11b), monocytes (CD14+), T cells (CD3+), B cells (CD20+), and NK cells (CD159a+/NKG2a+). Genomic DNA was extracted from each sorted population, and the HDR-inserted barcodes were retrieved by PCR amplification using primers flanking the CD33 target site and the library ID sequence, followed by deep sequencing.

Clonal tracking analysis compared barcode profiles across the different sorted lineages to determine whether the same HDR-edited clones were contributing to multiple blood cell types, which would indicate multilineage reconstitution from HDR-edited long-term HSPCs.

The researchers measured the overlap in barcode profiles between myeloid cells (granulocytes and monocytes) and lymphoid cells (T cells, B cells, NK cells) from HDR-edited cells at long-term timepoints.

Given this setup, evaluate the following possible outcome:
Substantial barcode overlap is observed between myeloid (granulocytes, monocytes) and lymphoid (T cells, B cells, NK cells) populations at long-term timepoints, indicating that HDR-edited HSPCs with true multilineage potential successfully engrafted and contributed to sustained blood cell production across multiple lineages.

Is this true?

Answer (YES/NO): YES